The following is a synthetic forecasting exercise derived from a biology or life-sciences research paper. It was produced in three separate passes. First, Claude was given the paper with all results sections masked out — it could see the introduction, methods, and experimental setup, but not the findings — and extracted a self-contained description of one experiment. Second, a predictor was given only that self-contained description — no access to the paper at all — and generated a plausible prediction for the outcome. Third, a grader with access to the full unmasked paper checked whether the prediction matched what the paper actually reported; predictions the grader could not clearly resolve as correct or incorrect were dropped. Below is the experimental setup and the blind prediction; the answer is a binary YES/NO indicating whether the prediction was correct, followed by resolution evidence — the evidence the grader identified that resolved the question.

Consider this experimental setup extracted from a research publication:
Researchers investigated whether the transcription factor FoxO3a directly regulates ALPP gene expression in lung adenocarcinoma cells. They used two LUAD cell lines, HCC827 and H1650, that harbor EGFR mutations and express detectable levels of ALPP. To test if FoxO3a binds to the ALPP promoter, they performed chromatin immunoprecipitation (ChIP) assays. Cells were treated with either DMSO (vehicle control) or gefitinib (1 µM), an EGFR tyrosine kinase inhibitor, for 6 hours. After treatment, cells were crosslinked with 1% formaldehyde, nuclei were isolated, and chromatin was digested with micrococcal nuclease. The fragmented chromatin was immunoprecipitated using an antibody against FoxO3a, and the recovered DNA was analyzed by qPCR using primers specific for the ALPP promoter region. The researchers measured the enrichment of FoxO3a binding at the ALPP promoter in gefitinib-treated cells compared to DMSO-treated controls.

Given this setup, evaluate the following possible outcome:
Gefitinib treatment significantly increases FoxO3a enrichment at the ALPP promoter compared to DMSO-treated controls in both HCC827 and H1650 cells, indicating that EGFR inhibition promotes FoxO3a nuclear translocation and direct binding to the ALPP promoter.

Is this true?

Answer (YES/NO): YES